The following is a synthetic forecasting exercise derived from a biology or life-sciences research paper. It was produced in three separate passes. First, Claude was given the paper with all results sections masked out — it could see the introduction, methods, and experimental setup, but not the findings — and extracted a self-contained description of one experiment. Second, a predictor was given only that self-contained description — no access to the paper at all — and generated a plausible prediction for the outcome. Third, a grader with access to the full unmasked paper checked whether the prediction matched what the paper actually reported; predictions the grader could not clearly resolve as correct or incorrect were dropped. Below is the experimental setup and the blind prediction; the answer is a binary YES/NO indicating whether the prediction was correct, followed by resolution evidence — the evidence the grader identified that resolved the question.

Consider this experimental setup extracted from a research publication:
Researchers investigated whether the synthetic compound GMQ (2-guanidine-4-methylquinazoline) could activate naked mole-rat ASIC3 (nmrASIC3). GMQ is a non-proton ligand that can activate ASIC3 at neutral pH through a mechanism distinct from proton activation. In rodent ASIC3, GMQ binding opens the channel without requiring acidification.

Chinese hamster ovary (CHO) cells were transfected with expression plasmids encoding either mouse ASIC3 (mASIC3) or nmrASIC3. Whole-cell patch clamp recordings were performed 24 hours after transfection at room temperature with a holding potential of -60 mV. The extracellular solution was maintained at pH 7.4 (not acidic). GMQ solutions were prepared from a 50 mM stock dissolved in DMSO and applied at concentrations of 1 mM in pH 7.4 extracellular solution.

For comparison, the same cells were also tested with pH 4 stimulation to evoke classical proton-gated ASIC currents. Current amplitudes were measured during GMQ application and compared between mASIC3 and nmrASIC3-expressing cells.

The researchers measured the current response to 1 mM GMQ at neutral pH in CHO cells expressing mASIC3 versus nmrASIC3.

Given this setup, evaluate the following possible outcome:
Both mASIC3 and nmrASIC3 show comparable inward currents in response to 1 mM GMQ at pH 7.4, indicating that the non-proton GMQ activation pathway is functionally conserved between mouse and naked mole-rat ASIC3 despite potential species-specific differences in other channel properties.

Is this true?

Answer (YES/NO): NO